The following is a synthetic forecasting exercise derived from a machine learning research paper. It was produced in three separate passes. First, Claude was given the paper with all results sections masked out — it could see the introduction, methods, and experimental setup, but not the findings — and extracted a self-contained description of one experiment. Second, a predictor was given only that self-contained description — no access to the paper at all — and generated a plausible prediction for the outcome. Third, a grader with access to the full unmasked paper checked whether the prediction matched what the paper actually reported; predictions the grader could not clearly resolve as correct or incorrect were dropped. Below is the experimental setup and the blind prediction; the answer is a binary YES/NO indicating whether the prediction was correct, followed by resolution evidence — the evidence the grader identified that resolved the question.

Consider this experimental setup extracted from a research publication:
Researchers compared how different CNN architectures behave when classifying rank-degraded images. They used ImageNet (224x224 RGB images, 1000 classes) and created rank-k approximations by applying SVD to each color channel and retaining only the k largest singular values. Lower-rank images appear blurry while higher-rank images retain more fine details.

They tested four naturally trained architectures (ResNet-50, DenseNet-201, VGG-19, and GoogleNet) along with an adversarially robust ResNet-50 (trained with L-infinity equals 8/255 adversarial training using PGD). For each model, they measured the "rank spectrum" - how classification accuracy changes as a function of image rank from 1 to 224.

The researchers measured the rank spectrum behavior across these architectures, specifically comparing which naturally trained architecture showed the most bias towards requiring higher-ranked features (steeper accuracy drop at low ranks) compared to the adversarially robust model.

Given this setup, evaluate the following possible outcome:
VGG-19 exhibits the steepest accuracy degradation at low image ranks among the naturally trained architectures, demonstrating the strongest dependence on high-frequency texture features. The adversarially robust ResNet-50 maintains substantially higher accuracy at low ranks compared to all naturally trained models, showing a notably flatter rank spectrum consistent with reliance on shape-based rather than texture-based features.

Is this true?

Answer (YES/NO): YES